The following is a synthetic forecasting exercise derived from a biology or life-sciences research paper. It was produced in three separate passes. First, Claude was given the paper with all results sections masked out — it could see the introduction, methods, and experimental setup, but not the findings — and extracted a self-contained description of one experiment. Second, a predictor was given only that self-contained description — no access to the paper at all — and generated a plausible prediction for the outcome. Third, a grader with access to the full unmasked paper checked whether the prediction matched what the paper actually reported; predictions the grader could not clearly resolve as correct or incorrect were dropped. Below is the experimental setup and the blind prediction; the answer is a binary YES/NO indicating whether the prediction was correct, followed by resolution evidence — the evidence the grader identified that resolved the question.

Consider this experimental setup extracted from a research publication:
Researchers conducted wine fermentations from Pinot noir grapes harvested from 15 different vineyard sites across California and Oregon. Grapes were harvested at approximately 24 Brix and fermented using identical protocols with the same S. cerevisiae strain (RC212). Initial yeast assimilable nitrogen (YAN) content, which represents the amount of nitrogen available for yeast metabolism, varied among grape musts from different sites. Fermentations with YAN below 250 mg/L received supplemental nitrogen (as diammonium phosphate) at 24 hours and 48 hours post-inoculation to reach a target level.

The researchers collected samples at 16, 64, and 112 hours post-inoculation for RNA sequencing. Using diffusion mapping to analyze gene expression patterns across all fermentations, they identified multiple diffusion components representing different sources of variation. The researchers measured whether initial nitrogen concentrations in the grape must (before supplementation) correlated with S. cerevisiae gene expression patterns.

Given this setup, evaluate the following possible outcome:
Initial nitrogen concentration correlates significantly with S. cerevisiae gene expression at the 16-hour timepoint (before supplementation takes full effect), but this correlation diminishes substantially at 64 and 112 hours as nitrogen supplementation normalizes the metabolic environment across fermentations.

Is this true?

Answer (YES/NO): NO